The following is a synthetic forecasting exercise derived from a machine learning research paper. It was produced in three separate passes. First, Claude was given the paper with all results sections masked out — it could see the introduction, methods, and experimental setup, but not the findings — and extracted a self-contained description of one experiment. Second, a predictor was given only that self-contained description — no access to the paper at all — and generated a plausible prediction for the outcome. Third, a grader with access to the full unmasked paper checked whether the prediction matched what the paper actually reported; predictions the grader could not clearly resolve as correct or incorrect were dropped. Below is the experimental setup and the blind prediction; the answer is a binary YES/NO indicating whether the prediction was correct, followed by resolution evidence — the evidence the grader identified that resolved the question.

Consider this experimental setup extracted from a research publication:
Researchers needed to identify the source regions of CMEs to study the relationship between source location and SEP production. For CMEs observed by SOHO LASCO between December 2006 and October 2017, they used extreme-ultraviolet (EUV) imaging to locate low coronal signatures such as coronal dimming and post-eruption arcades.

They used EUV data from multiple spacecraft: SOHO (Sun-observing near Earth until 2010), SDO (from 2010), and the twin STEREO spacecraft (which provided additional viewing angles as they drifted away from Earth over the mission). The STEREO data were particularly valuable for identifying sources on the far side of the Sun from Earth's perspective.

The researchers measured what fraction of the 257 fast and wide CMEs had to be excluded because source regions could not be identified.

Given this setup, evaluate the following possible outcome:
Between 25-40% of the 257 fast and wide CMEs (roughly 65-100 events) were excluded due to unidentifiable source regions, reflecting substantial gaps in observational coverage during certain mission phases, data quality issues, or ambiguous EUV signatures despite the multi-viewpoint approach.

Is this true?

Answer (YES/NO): NO